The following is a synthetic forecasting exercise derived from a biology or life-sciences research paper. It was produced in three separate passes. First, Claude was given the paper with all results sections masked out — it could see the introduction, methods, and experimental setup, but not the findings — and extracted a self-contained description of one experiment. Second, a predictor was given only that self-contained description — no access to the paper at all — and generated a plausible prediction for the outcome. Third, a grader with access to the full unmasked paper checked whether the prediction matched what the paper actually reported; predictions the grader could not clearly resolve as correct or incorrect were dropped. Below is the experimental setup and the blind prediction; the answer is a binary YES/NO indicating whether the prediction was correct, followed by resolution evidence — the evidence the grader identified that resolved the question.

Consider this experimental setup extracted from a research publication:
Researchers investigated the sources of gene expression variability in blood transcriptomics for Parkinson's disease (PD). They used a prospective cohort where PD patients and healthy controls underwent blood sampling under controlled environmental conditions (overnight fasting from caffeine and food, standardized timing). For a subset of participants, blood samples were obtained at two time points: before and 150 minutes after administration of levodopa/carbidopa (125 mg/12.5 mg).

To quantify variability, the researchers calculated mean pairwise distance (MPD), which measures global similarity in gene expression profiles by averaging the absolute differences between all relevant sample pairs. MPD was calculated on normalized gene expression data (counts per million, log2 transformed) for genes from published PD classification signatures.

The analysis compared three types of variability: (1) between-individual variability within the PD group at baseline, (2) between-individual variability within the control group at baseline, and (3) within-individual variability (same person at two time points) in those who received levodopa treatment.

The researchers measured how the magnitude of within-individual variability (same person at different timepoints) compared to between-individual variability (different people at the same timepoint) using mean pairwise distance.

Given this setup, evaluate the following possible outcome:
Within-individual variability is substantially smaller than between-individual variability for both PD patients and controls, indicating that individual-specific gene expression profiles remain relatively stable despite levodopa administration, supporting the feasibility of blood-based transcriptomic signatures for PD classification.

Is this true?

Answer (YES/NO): NO